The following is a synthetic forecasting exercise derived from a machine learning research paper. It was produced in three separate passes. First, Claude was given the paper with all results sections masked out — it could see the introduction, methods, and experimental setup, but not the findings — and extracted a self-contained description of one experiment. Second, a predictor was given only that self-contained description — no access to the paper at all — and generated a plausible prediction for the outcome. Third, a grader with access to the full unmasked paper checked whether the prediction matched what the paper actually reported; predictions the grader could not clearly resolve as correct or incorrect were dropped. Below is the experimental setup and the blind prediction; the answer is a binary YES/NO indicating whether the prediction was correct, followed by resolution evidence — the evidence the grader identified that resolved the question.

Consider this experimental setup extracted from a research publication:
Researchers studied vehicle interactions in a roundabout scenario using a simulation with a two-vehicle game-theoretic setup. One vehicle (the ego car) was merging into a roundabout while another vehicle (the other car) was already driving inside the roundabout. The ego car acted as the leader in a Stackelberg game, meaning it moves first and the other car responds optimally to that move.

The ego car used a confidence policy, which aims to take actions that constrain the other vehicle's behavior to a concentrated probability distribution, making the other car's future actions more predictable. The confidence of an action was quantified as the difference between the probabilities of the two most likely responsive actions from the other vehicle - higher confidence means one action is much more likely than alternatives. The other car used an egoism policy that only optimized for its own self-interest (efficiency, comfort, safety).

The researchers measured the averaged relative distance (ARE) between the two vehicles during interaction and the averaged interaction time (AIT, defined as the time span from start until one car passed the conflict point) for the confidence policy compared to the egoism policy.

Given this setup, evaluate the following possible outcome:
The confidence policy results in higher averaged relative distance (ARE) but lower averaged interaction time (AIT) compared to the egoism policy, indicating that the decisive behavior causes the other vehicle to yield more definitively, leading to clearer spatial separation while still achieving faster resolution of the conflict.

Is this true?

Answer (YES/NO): NO